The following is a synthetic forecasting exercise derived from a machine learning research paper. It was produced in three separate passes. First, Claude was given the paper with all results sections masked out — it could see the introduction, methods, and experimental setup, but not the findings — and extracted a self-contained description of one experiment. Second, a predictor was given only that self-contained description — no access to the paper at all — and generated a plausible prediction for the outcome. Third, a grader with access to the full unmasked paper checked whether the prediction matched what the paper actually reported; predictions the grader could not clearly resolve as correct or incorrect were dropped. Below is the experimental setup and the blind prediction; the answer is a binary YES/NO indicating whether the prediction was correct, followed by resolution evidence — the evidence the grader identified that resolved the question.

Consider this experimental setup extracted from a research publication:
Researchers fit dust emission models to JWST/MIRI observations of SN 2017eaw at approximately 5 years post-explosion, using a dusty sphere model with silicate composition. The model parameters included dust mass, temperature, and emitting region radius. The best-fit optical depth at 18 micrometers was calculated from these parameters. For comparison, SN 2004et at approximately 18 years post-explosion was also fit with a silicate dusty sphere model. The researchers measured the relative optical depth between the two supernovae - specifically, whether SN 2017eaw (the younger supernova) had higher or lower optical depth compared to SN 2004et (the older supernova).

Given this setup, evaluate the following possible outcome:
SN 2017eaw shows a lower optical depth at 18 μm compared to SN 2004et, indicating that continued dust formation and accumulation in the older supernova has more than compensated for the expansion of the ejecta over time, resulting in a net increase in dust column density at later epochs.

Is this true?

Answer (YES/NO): NO